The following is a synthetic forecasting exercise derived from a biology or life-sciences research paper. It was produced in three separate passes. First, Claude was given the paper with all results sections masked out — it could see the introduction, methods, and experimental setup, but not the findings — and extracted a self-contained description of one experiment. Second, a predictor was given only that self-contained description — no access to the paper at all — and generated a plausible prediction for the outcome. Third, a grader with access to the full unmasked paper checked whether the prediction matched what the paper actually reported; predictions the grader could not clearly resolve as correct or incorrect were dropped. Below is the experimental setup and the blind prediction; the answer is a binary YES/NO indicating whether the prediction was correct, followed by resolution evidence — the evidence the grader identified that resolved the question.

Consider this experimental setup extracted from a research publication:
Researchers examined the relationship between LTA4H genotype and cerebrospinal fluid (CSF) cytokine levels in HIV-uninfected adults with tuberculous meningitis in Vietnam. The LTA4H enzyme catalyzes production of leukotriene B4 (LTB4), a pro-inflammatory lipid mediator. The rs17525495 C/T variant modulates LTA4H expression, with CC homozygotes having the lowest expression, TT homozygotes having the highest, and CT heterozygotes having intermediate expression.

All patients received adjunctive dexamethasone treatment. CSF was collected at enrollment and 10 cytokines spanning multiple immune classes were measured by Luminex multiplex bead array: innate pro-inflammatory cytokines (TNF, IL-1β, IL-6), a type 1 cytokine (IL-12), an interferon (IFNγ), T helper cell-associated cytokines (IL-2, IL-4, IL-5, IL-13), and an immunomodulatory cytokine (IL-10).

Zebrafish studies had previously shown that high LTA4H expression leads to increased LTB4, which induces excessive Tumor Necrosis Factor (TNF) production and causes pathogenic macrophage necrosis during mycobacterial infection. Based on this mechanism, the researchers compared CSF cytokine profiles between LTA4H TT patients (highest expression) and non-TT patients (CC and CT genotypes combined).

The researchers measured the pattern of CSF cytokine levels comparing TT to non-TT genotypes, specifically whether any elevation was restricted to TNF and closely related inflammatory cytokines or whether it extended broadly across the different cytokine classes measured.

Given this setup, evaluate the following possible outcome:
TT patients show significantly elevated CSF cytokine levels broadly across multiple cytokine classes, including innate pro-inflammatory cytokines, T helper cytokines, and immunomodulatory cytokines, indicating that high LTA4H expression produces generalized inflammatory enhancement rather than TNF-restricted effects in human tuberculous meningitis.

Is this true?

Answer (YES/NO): YES